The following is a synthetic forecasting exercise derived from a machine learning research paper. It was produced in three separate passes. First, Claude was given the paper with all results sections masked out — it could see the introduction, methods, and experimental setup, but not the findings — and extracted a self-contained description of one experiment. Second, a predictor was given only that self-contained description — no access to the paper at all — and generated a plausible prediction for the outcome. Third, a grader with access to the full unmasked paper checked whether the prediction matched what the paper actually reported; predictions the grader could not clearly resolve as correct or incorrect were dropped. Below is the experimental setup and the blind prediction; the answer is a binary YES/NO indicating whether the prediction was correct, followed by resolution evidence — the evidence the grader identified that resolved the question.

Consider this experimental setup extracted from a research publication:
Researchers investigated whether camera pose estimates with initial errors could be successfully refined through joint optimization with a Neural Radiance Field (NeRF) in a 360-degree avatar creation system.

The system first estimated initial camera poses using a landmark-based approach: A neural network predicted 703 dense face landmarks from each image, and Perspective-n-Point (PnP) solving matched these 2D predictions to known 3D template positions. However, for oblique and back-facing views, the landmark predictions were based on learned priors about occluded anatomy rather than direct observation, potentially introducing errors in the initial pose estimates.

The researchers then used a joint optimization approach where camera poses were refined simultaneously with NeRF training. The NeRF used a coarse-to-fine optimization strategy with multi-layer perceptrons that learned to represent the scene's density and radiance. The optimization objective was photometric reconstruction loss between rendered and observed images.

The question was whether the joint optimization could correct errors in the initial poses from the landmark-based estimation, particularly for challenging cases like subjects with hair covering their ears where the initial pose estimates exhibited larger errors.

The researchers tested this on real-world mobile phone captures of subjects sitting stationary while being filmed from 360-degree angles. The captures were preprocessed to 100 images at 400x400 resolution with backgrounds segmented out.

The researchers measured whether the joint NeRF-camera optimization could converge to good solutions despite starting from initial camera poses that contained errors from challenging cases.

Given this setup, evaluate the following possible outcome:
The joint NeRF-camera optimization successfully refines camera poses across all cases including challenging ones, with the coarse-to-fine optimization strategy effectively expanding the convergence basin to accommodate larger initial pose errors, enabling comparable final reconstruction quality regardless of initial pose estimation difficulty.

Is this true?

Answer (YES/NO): NO